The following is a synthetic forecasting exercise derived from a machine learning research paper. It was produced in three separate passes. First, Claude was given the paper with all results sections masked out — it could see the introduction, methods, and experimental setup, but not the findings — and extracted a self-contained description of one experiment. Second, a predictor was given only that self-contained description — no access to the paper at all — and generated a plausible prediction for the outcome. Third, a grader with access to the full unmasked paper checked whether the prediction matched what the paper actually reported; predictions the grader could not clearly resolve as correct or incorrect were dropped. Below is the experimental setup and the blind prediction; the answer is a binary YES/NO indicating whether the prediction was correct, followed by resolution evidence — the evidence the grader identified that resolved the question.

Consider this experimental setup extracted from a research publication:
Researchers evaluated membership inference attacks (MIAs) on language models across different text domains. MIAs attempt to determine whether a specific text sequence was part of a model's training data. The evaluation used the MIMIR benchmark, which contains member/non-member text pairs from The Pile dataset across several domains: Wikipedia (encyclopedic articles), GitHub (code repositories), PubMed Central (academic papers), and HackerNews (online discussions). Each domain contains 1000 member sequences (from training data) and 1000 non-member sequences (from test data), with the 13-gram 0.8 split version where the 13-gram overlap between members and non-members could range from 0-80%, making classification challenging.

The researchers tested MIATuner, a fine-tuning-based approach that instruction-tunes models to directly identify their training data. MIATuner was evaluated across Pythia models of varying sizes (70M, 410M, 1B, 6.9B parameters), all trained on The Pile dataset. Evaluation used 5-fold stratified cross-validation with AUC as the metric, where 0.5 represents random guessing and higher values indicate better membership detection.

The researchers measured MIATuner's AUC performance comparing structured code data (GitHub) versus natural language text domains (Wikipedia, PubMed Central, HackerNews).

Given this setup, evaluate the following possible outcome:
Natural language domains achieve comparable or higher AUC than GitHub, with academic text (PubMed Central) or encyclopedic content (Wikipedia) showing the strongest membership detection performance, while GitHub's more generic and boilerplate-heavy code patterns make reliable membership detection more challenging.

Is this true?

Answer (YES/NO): NO